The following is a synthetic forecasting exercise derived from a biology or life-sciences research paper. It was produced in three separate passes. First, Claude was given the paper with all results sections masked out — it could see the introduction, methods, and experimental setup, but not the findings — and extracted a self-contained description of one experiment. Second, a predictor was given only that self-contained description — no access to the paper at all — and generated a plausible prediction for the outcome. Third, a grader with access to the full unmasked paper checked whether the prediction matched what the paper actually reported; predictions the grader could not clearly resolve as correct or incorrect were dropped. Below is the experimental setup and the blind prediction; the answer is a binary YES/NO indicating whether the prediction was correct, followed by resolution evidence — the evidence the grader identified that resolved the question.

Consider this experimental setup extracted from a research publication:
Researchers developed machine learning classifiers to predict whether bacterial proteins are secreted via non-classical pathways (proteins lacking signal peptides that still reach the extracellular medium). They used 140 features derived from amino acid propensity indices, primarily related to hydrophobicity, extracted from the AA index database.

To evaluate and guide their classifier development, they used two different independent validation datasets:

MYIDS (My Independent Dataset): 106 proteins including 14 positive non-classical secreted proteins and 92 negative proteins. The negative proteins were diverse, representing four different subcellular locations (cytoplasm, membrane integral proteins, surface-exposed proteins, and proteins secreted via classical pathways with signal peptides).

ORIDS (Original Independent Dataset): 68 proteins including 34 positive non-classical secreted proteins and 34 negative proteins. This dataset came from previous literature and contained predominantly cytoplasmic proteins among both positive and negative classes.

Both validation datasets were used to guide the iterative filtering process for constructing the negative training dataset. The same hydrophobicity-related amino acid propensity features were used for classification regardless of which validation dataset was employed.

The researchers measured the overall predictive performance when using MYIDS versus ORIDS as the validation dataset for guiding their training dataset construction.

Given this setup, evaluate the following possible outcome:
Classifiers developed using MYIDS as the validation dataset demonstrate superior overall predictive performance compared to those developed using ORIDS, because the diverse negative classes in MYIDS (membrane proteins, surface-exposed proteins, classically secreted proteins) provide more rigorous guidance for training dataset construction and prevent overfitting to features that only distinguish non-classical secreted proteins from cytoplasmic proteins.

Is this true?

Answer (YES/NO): YES